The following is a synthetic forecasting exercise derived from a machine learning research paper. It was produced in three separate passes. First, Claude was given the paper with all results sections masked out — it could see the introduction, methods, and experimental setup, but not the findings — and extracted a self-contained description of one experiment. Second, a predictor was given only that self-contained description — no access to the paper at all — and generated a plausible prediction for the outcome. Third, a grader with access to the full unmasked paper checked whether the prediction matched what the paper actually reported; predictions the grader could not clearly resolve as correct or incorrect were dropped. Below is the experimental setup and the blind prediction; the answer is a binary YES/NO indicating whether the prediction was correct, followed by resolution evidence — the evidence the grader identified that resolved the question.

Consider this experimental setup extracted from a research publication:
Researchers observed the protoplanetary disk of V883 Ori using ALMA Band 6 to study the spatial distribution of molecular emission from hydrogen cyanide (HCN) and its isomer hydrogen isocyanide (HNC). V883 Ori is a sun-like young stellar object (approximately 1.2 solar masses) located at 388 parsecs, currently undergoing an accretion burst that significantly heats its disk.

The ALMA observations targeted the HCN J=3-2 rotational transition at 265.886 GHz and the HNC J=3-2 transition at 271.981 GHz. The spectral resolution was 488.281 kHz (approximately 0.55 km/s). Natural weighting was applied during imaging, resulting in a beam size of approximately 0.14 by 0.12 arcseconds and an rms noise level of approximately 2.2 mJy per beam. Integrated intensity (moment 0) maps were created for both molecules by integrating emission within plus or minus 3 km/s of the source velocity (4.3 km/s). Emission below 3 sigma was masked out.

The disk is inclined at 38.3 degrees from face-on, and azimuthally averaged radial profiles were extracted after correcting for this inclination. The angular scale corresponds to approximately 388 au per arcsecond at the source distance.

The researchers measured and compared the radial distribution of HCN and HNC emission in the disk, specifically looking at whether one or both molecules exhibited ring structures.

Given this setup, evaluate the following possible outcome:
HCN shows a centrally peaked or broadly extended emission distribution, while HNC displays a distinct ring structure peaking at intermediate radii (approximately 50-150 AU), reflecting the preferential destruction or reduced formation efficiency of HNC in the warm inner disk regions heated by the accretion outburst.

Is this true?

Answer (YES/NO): NO